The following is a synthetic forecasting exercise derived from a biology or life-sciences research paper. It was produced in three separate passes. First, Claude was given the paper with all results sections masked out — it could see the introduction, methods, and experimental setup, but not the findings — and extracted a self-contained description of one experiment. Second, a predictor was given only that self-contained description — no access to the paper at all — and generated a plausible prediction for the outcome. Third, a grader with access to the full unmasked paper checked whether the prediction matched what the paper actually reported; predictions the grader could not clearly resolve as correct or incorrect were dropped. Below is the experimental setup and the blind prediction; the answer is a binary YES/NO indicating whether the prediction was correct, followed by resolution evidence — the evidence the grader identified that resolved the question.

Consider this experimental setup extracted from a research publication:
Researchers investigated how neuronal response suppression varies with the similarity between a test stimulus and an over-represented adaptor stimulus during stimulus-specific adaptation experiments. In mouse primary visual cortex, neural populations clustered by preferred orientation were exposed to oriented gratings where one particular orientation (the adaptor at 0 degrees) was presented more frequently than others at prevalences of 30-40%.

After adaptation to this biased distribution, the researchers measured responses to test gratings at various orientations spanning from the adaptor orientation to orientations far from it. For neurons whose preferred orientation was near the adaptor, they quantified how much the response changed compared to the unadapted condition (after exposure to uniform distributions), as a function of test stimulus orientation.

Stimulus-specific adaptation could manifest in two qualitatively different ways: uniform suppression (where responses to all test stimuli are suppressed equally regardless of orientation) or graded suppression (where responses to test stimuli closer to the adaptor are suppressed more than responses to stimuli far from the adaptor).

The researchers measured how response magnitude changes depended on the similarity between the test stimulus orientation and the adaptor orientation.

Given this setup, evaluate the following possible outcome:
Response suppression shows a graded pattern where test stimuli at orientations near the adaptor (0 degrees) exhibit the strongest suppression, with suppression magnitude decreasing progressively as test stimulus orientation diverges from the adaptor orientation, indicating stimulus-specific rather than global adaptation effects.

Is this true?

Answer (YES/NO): YES